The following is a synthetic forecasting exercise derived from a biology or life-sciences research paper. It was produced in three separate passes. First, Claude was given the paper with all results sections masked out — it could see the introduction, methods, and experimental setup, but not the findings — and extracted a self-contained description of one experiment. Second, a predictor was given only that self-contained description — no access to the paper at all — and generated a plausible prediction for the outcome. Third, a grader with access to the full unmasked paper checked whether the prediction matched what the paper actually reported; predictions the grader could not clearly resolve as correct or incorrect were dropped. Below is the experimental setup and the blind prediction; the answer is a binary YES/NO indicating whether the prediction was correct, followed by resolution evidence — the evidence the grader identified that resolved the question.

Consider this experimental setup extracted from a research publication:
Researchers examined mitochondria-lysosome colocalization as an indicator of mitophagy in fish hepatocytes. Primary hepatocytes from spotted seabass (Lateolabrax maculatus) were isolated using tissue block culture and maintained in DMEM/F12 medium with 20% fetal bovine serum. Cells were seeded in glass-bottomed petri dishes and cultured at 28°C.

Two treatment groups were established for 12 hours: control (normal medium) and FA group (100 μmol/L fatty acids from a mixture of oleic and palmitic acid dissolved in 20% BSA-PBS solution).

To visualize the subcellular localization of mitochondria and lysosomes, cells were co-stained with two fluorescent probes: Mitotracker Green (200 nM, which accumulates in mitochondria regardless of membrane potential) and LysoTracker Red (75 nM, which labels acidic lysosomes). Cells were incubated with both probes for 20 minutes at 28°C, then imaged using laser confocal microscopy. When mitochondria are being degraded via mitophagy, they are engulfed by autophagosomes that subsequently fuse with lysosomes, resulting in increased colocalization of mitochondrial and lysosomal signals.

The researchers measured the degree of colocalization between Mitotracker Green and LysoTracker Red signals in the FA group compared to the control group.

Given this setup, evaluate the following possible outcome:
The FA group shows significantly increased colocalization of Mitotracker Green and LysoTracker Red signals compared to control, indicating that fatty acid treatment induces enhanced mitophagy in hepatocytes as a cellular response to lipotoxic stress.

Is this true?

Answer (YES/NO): NO